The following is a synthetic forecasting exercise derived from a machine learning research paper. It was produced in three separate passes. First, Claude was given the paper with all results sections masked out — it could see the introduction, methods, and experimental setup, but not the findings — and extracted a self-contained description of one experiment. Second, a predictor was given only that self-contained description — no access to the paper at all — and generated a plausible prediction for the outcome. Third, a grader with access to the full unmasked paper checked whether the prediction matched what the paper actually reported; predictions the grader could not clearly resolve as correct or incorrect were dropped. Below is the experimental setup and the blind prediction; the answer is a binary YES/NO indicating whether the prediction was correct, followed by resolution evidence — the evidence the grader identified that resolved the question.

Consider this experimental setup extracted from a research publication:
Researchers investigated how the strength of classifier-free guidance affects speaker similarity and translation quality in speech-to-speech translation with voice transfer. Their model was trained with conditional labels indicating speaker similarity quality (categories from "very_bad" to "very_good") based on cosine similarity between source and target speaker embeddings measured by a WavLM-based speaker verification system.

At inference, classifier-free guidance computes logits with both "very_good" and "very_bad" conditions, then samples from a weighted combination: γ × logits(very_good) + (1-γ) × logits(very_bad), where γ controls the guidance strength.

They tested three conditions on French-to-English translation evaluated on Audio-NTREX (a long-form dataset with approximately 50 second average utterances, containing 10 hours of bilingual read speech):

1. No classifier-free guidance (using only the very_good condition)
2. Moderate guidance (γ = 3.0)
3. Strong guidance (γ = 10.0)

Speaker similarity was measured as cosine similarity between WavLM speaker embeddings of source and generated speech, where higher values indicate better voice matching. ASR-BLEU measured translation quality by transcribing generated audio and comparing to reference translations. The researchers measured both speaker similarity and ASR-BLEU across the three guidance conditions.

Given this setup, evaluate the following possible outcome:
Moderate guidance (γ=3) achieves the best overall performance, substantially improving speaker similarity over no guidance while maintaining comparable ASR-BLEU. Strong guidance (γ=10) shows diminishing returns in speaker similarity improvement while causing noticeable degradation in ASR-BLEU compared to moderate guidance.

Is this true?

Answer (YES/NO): NO